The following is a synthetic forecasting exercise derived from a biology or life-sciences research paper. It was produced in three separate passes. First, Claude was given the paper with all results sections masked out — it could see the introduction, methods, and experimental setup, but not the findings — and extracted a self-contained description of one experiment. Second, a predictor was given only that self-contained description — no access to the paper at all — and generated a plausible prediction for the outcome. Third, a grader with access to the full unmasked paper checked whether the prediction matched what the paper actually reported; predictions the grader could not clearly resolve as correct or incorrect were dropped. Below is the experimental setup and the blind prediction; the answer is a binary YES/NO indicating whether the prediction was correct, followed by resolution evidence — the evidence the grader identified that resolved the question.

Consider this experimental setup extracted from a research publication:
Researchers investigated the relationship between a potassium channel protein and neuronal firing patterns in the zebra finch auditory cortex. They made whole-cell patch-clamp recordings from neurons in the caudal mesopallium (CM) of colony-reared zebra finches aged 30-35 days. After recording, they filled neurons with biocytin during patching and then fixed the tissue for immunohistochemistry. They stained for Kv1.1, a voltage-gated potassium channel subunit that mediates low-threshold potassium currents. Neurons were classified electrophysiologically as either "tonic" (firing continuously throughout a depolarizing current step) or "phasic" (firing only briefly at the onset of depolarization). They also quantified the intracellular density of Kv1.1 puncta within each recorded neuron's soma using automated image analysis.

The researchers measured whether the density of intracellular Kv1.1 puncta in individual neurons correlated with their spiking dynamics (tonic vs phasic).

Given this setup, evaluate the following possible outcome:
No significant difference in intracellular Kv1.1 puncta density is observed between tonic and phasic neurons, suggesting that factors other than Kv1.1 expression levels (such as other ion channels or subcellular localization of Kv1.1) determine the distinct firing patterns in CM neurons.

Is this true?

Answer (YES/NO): YES